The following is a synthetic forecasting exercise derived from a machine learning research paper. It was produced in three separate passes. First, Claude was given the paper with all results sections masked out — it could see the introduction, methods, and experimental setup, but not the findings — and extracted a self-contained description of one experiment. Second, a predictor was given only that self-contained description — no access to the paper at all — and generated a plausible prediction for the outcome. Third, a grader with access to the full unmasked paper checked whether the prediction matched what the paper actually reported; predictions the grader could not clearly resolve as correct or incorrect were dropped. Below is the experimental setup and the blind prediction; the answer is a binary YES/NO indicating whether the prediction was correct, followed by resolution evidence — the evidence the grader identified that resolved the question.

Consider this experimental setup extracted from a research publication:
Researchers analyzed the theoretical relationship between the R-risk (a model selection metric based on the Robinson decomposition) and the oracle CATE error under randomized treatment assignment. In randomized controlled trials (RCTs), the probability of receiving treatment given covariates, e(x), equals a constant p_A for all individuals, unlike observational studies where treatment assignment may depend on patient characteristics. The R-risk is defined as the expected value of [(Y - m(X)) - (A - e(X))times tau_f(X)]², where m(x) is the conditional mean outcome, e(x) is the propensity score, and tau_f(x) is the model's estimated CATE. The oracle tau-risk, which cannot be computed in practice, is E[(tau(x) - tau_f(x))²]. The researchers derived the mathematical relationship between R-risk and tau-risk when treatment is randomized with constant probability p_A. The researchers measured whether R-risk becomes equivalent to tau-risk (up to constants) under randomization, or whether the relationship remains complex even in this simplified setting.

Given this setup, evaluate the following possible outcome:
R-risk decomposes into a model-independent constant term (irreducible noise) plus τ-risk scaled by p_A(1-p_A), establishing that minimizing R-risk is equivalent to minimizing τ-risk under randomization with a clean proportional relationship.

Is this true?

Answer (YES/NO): YES